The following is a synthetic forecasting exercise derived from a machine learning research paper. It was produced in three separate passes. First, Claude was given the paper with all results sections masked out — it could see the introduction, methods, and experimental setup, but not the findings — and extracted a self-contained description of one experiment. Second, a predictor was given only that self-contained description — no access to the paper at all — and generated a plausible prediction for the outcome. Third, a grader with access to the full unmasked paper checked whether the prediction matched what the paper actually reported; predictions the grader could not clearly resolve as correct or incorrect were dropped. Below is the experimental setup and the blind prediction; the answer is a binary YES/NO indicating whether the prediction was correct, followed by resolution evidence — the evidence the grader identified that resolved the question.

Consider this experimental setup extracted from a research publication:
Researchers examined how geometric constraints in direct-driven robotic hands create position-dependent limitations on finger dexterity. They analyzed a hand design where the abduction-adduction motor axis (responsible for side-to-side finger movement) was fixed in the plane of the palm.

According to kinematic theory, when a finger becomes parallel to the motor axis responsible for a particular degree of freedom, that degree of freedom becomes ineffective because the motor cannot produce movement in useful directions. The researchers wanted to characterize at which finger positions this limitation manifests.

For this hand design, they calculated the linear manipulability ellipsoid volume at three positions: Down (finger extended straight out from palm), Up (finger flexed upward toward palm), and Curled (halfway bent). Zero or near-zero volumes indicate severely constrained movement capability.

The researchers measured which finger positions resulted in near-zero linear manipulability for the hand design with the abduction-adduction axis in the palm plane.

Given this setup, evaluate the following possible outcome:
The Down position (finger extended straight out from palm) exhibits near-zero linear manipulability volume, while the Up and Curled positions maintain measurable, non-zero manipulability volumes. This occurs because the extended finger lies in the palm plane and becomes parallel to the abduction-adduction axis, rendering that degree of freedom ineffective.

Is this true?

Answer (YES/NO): NO